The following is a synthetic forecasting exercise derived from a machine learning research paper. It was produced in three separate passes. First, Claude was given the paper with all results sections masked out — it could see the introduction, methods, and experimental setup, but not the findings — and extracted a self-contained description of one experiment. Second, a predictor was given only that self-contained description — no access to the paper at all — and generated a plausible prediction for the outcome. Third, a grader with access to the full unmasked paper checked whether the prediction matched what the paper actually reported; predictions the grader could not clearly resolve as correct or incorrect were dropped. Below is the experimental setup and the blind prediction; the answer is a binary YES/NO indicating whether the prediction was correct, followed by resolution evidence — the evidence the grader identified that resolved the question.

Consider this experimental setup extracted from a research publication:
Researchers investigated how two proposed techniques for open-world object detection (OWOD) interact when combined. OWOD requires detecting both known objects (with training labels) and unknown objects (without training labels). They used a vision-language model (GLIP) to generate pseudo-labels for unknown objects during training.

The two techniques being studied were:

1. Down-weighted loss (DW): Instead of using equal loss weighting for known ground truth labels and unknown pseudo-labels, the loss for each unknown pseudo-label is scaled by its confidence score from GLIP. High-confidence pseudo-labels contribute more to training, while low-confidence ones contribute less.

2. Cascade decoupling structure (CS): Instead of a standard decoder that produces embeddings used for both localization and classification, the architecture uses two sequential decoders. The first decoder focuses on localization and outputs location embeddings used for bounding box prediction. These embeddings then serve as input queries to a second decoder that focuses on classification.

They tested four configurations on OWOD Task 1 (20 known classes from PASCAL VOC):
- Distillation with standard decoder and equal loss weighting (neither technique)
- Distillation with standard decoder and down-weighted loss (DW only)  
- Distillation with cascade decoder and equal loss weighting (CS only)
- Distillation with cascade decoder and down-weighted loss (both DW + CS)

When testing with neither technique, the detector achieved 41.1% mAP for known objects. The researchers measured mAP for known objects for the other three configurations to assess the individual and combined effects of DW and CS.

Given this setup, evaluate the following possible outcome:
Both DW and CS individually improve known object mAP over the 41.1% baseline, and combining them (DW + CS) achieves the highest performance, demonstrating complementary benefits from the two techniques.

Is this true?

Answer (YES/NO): YES